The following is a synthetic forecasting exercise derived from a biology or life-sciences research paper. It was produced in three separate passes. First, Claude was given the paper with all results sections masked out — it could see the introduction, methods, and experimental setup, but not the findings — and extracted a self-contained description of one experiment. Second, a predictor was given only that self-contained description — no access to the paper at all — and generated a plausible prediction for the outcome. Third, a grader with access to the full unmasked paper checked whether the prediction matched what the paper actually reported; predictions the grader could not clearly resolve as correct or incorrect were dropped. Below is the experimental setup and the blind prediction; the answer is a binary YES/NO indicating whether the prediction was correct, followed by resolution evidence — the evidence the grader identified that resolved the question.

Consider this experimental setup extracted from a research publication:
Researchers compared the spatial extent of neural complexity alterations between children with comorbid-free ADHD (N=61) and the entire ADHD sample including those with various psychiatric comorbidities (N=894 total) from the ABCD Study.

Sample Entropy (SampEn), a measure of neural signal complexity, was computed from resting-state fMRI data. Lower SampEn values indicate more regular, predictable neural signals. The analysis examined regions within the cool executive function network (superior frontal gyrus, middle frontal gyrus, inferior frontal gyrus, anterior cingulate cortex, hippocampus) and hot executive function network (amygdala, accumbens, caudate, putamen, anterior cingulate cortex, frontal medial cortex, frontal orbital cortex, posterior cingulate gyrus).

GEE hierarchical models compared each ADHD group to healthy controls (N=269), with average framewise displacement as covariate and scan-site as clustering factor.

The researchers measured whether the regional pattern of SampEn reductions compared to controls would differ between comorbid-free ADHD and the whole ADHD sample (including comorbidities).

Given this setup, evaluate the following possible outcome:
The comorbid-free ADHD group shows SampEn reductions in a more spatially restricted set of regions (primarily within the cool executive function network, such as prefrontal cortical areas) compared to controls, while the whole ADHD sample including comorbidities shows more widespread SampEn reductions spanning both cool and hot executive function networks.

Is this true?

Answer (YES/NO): NO